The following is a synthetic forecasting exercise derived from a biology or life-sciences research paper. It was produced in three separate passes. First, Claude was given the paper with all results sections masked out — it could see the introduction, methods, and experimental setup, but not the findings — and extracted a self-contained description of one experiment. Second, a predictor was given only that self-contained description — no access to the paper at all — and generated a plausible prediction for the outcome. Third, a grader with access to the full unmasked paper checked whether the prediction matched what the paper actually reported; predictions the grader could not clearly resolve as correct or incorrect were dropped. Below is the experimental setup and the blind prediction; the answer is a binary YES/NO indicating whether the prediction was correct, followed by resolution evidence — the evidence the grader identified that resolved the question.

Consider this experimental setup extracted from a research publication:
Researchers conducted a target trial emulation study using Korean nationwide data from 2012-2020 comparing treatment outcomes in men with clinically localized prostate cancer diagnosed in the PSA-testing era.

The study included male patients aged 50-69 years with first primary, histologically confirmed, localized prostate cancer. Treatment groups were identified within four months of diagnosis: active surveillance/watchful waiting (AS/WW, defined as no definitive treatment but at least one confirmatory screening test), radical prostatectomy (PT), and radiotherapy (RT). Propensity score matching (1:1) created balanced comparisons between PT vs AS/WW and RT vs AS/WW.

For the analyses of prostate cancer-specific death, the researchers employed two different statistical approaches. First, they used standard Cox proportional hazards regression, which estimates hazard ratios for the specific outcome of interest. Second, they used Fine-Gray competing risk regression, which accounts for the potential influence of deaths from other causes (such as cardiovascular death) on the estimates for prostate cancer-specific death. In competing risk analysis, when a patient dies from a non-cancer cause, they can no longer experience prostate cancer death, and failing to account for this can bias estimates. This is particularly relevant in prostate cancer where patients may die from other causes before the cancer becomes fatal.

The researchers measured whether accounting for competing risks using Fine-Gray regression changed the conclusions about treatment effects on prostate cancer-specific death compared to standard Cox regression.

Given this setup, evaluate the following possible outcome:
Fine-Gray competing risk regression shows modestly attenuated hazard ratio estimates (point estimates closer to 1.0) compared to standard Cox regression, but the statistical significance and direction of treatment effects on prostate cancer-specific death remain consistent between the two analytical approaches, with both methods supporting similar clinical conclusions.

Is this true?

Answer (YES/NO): NO